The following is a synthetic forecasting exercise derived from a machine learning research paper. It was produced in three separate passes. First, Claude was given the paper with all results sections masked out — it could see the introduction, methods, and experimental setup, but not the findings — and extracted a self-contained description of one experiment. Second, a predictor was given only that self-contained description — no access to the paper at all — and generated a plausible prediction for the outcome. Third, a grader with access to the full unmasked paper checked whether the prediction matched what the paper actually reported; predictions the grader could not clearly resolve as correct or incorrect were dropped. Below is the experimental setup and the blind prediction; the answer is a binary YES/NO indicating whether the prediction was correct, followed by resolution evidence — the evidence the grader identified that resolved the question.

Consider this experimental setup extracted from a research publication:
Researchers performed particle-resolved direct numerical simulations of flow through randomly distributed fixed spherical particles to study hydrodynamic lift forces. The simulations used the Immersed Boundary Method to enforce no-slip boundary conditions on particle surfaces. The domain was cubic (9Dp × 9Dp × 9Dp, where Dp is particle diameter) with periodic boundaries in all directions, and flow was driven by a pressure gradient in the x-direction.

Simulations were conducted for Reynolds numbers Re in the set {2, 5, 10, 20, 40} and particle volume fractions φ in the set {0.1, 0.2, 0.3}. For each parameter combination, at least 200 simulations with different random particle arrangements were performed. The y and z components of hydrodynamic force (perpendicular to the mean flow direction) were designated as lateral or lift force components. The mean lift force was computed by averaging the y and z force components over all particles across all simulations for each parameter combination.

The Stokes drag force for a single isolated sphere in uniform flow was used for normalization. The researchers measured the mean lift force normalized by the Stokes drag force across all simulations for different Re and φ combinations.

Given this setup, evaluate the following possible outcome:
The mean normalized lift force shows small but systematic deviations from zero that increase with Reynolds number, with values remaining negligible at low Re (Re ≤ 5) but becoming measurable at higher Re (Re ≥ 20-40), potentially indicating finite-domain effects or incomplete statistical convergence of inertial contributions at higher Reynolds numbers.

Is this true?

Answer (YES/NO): NO